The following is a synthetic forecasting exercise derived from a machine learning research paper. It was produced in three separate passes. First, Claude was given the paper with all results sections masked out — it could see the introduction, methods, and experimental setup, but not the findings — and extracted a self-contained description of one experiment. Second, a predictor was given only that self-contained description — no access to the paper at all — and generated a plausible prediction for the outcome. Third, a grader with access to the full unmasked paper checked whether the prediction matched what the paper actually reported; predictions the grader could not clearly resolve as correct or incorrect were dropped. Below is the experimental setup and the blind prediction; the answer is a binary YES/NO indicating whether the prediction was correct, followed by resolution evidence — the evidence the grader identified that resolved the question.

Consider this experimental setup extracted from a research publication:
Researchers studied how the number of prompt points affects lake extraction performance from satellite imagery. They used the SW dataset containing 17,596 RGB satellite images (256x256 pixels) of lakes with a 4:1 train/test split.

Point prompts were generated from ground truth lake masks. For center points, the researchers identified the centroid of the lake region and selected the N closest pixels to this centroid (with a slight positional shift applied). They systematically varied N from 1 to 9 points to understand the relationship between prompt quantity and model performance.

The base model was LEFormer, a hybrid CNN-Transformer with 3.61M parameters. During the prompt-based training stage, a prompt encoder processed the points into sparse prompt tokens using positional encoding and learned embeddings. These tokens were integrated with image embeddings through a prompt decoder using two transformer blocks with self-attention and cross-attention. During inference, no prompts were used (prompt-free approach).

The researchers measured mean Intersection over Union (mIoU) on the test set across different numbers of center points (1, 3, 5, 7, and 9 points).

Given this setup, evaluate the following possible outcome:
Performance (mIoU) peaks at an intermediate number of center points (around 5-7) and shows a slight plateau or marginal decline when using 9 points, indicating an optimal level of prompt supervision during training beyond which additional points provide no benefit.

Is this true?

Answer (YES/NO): NO